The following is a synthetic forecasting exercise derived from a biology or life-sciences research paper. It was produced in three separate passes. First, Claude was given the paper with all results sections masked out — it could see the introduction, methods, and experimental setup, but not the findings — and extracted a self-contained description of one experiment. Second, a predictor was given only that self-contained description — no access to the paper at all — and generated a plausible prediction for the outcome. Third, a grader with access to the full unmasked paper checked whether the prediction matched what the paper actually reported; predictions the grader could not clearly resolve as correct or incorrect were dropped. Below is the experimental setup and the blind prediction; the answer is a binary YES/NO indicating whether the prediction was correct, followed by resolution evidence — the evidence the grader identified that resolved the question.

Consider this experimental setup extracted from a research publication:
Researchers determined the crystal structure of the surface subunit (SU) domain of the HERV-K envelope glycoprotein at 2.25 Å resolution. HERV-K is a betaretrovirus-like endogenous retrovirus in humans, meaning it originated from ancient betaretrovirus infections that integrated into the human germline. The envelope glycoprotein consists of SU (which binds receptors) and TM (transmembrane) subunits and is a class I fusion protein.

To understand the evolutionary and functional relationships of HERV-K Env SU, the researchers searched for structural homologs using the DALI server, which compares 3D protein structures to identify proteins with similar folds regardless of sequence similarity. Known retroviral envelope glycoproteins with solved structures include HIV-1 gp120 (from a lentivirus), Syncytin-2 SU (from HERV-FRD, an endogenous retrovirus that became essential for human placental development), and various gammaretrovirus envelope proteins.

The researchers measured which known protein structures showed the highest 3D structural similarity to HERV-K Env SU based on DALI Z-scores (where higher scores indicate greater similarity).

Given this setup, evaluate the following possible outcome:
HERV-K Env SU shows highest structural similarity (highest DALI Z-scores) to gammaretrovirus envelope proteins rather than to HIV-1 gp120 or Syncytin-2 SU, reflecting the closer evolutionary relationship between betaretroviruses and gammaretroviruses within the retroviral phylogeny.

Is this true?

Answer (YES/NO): NO